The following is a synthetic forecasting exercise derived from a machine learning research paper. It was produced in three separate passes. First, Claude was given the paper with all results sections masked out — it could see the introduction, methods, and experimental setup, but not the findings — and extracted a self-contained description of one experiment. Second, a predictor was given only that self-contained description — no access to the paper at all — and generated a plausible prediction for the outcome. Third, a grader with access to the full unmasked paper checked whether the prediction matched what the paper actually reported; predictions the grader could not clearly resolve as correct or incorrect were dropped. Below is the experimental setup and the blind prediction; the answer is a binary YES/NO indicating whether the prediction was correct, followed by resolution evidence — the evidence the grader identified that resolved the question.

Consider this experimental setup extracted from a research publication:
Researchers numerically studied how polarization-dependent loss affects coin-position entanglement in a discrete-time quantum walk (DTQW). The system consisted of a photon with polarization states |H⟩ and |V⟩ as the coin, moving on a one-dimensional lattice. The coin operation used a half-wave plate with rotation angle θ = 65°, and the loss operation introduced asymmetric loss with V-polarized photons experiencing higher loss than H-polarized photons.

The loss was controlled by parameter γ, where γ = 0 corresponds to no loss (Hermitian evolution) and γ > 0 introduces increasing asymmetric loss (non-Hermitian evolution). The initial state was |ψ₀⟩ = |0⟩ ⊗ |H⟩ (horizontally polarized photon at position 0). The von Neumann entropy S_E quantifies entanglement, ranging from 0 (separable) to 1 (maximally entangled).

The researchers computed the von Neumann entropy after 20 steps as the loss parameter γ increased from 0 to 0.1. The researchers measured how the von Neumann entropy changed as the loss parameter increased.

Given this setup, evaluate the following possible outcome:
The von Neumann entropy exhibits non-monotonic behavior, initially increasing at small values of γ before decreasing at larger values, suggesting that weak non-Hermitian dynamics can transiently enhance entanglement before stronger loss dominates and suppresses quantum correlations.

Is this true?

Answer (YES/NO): NO